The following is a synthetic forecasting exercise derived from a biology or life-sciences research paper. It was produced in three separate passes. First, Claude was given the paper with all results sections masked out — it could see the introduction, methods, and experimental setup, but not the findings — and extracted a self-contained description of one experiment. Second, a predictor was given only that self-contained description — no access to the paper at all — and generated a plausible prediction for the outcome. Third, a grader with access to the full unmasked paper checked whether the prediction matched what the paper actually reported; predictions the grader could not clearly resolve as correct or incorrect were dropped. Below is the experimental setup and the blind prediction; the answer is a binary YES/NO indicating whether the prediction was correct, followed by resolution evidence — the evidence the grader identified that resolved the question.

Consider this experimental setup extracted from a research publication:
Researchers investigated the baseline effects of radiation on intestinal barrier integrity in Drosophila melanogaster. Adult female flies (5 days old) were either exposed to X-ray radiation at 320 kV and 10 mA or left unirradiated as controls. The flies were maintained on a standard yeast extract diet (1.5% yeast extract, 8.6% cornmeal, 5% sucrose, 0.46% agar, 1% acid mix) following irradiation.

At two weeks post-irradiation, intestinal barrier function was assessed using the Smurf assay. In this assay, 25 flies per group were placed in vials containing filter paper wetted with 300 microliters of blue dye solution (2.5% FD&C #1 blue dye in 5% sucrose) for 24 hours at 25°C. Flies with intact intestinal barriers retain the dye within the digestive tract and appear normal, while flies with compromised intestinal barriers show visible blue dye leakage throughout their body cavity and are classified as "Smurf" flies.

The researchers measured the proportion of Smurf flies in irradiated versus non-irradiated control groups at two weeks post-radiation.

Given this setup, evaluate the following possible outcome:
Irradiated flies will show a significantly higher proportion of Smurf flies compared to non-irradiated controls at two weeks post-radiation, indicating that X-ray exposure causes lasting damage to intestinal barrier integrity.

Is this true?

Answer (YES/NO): YES